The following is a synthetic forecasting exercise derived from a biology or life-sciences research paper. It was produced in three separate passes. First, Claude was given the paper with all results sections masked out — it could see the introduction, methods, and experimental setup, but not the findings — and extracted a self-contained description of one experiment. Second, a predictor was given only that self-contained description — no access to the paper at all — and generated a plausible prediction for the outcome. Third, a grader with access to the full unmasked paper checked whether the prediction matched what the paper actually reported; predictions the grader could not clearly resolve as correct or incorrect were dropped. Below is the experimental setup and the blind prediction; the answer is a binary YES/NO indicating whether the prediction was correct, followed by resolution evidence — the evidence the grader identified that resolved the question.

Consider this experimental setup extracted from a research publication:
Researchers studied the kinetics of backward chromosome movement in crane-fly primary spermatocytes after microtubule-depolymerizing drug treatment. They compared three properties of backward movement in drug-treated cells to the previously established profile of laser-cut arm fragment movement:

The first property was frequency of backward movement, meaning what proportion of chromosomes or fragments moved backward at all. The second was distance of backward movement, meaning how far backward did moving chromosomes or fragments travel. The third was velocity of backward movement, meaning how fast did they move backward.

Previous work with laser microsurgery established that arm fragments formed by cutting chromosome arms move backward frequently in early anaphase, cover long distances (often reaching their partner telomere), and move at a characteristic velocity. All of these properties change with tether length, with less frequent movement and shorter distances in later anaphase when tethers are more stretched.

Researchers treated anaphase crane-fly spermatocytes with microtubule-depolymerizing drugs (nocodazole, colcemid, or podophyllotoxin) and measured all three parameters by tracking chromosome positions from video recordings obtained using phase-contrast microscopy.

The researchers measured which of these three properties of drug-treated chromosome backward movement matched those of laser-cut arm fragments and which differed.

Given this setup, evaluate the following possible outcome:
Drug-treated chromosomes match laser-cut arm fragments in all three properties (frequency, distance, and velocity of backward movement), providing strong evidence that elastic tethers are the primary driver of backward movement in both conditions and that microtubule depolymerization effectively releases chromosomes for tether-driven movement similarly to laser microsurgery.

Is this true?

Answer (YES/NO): NO